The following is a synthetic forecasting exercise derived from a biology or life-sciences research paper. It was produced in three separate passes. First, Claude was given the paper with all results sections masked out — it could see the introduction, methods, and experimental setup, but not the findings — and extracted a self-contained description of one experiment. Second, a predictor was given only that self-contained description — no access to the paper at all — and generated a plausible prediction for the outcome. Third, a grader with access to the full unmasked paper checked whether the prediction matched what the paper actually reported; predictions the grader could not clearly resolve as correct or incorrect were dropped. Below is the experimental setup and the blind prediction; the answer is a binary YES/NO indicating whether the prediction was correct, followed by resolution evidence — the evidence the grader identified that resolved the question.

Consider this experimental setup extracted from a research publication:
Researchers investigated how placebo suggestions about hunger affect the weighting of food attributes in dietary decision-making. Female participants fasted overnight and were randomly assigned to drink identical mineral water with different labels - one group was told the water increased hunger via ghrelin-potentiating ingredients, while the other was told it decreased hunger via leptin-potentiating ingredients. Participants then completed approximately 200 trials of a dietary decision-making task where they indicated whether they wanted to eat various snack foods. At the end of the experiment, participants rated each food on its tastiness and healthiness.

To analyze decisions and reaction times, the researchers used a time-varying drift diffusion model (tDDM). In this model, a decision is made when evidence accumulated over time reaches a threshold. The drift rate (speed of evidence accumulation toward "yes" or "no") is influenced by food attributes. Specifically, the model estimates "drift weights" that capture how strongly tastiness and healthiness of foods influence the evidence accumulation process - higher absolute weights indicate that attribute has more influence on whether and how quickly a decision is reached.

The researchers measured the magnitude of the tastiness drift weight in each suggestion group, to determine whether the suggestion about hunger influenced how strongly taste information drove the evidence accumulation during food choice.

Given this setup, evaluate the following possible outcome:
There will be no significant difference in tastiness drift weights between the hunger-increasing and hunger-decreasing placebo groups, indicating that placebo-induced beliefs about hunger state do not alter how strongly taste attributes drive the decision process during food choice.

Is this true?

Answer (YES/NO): NO